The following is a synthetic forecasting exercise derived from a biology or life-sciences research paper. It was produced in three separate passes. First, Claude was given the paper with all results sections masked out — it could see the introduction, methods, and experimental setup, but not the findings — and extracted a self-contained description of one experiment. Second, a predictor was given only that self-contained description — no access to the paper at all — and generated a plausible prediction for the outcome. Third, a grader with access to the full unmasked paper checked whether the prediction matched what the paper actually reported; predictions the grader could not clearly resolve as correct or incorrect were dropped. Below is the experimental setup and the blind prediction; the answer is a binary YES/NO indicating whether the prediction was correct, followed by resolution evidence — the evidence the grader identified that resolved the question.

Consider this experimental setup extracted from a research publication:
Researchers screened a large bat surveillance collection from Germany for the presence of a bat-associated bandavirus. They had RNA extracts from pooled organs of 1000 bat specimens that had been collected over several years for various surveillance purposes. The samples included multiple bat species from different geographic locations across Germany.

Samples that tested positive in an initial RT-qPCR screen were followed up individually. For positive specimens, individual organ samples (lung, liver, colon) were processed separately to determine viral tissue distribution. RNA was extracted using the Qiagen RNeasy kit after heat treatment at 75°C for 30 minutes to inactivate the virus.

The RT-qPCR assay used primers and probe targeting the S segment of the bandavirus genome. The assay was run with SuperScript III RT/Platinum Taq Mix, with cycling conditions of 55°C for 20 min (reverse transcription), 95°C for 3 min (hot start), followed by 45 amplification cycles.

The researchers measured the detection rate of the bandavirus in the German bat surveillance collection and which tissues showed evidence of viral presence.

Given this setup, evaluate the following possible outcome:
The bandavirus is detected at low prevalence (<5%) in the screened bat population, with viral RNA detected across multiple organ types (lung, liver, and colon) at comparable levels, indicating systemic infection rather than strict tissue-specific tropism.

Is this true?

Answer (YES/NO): NO